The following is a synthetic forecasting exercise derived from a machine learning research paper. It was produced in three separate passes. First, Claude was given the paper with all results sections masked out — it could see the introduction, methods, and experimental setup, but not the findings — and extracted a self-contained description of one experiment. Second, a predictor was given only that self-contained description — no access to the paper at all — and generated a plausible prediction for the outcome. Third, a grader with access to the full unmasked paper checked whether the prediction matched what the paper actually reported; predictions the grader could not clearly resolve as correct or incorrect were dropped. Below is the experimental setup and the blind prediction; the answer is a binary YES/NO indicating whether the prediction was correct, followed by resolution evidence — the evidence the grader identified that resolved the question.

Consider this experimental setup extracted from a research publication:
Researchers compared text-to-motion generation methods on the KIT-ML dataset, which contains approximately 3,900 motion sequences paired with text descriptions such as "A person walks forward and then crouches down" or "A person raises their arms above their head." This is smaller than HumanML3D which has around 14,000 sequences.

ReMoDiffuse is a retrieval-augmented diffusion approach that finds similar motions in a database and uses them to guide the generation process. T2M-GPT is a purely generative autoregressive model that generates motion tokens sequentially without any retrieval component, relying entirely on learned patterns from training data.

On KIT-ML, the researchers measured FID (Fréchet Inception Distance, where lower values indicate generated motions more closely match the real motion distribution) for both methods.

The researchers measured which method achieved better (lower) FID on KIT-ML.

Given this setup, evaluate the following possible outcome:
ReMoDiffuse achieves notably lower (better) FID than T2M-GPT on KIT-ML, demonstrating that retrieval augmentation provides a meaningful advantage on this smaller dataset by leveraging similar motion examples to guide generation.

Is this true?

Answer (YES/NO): YES